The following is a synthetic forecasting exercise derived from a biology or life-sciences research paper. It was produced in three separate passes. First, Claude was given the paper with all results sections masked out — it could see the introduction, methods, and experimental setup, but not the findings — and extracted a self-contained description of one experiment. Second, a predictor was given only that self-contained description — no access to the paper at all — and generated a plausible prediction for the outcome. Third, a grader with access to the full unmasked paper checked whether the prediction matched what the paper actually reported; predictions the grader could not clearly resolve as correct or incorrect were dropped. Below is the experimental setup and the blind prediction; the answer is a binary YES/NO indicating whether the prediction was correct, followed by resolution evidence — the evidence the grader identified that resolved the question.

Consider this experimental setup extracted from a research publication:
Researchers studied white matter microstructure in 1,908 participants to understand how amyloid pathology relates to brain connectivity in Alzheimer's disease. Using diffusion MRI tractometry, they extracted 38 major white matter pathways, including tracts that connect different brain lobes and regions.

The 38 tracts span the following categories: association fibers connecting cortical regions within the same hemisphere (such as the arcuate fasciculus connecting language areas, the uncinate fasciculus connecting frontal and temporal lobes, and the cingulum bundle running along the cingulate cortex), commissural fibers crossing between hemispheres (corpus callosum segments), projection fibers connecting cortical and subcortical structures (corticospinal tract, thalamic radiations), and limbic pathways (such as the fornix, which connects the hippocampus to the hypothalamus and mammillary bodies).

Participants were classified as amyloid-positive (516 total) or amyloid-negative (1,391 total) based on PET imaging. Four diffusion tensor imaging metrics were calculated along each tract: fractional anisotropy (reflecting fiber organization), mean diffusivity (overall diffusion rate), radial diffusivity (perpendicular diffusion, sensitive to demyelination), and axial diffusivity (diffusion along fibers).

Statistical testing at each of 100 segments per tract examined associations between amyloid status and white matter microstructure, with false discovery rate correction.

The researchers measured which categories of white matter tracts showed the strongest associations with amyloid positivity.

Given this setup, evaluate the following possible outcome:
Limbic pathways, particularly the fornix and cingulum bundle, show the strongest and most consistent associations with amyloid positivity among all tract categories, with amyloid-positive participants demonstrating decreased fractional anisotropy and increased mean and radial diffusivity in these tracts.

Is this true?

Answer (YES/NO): NO